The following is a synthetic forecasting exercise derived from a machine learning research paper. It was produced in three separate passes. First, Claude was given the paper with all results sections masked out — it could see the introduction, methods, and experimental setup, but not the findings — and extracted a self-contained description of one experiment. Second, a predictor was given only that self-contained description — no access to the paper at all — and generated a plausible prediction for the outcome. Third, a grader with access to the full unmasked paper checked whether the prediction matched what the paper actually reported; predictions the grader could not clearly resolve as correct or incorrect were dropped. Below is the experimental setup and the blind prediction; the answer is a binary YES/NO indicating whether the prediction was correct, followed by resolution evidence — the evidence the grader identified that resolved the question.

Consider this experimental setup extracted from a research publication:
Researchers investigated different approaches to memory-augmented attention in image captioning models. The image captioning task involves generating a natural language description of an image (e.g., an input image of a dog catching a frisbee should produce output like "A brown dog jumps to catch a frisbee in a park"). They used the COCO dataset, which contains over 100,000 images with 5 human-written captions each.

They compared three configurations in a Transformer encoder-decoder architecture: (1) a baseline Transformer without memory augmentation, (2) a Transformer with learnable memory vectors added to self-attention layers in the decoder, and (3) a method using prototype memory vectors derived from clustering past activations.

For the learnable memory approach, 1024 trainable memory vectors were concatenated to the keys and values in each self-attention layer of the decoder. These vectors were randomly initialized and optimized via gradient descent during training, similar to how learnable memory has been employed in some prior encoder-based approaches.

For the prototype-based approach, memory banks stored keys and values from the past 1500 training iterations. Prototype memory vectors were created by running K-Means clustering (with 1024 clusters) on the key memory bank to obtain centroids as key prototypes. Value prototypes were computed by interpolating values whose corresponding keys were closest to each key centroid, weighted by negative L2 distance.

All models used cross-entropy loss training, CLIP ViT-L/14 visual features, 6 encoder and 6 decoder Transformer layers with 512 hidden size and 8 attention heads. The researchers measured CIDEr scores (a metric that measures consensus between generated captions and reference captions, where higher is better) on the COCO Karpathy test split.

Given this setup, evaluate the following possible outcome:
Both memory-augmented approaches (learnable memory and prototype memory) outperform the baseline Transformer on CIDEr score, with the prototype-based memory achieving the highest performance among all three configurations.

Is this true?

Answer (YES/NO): NO